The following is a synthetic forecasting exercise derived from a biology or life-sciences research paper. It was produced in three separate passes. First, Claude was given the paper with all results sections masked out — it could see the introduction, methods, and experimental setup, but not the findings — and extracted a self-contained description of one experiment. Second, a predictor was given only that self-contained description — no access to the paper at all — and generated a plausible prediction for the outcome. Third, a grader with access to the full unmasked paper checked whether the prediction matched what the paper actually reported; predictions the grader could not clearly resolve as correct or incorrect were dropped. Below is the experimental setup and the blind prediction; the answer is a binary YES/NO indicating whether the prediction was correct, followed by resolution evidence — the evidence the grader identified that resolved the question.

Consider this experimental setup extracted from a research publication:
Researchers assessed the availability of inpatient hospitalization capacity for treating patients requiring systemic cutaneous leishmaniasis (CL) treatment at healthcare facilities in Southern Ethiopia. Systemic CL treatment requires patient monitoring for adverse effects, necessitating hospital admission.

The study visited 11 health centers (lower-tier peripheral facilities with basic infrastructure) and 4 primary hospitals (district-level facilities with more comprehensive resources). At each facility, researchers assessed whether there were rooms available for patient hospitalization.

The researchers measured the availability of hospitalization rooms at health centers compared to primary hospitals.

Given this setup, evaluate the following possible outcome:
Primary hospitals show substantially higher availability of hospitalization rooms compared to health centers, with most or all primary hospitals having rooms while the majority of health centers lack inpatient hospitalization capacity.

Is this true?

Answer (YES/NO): NO